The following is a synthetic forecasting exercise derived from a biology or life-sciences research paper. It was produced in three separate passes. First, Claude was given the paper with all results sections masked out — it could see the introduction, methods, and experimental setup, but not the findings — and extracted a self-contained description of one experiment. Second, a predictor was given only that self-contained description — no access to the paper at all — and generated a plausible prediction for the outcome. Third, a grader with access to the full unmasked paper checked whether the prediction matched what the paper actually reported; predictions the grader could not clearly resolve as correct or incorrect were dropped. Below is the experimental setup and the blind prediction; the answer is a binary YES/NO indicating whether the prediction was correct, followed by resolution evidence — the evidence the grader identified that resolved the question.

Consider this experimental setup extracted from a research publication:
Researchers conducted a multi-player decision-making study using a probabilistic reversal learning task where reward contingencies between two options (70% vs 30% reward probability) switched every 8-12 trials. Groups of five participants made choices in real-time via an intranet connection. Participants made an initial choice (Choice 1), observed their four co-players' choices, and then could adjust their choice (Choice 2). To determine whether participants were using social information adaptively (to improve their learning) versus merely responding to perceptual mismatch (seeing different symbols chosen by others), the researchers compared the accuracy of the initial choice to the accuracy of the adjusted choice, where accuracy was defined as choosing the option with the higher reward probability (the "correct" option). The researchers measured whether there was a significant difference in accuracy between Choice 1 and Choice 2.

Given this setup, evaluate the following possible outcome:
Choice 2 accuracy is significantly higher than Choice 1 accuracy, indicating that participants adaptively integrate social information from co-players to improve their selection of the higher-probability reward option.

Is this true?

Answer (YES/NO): YES